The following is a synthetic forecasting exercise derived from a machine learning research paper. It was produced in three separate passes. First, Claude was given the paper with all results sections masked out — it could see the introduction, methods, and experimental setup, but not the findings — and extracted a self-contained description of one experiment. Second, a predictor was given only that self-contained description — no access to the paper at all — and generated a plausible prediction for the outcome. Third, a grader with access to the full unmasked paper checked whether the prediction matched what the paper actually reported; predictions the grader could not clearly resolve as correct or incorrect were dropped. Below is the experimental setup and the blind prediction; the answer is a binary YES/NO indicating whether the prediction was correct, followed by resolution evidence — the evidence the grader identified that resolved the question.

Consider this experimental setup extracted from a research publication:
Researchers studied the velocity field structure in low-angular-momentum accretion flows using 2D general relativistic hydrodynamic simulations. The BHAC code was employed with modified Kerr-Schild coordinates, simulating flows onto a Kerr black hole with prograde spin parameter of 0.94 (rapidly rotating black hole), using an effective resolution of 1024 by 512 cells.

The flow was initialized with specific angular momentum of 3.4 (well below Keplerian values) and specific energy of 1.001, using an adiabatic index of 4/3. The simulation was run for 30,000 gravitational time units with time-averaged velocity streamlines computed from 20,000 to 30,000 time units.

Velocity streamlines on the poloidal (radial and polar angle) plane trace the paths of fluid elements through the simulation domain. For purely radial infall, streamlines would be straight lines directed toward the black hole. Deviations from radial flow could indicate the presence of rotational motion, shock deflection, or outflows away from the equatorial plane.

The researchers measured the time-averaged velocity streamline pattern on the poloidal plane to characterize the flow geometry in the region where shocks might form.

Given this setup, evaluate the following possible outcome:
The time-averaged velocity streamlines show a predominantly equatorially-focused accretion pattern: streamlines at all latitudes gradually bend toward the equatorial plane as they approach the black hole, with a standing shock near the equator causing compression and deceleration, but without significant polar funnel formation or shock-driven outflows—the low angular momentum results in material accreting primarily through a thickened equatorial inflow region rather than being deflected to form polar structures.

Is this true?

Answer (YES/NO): NO